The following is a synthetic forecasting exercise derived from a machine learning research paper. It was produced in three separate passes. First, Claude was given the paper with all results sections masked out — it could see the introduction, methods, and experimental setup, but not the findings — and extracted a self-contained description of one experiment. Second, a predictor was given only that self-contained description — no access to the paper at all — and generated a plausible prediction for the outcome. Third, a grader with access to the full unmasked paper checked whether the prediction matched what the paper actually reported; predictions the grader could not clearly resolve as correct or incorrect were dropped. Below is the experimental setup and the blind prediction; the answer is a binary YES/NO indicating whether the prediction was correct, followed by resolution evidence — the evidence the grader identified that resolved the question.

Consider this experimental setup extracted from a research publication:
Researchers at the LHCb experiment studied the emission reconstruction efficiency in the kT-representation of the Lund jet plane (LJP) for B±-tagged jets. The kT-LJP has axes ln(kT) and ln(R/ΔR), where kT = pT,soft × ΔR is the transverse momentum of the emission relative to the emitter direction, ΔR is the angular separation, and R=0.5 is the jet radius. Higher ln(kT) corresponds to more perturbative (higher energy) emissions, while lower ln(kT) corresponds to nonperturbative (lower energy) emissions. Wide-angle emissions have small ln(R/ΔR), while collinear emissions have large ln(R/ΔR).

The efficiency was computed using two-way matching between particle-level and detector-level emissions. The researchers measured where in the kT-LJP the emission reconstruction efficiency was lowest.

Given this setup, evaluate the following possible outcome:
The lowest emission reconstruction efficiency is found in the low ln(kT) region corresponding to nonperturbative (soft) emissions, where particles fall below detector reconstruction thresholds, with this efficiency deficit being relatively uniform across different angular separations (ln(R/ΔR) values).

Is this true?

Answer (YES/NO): NO